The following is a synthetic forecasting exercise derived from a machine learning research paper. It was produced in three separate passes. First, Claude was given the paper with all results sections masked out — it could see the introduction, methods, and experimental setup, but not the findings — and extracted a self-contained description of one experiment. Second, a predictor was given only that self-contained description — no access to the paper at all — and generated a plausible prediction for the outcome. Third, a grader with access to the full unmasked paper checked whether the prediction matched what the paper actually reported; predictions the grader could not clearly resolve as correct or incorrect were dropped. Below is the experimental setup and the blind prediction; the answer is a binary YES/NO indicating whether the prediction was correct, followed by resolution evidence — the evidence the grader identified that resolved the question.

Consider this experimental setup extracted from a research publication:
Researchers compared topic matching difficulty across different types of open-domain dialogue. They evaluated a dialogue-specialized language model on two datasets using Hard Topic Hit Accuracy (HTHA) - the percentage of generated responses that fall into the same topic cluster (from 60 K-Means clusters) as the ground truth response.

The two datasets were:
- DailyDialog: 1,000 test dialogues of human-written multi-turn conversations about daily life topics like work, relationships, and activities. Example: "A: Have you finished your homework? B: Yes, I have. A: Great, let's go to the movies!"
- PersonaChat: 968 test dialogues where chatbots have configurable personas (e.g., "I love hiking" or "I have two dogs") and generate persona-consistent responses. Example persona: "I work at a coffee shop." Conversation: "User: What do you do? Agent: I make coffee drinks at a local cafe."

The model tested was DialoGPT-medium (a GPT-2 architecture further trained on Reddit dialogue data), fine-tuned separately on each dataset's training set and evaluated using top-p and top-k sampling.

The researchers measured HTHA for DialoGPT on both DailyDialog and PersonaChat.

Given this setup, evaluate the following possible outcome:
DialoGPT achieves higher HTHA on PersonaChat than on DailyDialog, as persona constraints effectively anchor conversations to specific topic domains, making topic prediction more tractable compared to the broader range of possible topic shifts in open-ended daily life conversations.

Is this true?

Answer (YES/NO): NO